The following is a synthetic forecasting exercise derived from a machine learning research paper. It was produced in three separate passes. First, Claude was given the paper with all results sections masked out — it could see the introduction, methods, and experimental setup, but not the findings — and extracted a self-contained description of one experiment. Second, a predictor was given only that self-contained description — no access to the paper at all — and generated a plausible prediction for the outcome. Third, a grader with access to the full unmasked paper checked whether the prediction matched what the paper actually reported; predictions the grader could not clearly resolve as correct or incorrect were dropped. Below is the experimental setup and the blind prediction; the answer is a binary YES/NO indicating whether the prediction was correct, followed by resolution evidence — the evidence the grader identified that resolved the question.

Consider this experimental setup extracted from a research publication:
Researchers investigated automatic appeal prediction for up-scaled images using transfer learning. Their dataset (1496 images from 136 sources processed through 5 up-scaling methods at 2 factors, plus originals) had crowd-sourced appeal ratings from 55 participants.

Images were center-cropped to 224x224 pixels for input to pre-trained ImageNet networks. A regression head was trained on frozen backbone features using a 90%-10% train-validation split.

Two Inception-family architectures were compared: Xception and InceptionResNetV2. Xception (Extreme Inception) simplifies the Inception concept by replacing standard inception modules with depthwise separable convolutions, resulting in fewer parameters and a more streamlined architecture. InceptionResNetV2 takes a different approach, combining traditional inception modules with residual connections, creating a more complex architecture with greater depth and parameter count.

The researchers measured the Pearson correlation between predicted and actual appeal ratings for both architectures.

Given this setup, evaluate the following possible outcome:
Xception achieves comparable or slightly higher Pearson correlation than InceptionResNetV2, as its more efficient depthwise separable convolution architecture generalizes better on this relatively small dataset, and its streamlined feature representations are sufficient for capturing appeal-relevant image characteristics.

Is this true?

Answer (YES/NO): YES